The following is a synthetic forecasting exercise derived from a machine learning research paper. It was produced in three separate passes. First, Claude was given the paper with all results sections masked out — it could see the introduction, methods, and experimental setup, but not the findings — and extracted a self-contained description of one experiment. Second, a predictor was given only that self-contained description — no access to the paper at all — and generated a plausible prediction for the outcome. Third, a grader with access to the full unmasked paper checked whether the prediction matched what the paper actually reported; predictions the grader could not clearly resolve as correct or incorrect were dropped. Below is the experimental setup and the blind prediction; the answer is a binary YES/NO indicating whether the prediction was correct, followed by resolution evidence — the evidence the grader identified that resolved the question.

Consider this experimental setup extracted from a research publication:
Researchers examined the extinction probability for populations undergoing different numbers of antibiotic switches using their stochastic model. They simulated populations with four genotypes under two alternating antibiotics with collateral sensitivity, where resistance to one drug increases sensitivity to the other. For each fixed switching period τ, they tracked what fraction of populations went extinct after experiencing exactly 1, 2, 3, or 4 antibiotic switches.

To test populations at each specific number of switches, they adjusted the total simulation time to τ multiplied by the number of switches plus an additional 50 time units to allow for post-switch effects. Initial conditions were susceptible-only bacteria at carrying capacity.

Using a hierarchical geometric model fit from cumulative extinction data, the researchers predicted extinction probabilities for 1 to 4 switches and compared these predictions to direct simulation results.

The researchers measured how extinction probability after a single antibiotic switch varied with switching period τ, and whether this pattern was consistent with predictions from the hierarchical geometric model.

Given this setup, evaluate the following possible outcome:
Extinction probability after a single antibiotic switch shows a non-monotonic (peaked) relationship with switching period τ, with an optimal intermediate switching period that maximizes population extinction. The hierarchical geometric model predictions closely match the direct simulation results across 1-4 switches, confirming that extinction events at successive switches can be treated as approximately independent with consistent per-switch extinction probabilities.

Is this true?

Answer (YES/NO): NO